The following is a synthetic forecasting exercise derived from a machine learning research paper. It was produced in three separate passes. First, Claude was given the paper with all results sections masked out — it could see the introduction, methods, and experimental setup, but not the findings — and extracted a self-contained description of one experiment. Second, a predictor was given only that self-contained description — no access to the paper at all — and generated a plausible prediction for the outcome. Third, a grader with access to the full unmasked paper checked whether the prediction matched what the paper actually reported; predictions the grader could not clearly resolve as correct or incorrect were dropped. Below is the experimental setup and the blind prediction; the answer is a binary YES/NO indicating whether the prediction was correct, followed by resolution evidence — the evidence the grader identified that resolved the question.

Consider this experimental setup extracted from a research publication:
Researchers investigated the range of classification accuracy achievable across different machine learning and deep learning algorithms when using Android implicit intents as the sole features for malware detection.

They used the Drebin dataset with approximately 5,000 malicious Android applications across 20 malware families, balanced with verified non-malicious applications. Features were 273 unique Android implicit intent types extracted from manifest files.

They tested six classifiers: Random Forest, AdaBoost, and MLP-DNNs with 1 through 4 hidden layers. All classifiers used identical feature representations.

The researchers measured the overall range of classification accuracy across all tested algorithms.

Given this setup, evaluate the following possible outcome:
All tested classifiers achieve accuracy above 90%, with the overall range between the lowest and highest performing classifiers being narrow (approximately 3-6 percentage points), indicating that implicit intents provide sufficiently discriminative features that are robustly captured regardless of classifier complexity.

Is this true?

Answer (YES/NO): NO